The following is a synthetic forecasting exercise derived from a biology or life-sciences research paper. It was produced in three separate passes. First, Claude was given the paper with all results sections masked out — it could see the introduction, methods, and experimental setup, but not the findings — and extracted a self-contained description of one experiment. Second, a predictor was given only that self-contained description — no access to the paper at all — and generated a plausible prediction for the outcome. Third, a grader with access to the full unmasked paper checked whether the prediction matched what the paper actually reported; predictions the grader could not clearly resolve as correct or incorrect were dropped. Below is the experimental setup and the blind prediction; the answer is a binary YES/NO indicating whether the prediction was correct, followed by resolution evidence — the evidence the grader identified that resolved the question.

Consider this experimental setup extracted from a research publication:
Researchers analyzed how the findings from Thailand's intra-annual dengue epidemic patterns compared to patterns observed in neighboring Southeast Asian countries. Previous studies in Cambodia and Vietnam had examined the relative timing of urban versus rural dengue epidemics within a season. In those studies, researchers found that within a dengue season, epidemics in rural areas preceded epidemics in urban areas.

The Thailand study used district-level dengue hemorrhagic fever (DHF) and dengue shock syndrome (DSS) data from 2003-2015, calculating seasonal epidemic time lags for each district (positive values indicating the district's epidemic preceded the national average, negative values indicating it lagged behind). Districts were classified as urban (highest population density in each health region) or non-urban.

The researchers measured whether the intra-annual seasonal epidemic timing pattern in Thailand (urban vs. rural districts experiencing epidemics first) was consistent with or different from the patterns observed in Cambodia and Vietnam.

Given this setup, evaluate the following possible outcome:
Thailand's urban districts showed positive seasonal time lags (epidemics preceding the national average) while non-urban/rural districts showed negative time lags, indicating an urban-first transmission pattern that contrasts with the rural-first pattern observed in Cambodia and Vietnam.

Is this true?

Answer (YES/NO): NO